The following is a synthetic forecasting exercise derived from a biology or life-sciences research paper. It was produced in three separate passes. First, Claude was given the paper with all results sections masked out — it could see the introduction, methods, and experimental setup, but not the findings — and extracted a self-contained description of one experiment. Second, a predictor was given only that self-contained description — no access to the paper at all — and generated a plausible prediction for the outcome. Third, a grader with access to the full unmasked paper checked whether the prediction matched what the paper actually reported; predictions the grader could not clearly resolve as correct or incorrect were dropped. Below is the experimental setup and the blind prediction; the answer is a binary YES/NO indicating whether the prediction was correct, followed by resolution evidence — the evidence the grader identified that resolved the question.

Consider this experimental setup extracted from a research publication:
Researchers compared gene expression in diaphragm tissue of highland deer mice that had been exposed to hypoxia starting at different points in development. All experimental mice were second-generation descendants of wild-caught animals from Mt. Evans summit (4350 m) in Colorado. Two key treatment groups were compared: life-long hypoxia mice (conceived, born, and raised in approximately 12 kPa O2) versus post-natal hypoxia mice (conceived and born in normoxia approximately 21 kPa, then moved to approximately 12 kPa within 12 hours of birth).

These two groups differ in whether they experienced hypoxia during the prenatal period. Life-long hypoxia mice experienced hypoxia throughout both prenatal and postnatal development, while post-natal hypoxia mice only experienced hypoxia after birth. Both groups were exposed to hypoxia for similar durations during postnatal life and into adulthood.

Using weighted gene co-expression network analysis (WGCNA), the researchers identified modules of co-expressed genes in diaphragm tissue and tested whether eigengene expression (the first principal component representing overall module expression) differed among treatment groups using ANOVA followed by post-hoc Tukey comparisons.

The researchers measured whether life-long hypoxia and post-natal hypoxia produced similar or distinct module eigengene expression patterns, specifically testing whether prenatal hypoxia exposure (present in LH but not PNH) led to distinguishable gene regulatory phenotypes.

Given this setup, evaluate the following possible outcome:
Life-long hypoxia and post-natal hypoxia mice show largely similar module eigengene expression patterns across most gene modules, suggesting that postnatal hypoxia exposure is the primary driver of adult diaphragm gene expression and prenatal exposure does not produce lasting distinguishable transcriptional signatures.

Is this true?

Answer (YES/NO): NO